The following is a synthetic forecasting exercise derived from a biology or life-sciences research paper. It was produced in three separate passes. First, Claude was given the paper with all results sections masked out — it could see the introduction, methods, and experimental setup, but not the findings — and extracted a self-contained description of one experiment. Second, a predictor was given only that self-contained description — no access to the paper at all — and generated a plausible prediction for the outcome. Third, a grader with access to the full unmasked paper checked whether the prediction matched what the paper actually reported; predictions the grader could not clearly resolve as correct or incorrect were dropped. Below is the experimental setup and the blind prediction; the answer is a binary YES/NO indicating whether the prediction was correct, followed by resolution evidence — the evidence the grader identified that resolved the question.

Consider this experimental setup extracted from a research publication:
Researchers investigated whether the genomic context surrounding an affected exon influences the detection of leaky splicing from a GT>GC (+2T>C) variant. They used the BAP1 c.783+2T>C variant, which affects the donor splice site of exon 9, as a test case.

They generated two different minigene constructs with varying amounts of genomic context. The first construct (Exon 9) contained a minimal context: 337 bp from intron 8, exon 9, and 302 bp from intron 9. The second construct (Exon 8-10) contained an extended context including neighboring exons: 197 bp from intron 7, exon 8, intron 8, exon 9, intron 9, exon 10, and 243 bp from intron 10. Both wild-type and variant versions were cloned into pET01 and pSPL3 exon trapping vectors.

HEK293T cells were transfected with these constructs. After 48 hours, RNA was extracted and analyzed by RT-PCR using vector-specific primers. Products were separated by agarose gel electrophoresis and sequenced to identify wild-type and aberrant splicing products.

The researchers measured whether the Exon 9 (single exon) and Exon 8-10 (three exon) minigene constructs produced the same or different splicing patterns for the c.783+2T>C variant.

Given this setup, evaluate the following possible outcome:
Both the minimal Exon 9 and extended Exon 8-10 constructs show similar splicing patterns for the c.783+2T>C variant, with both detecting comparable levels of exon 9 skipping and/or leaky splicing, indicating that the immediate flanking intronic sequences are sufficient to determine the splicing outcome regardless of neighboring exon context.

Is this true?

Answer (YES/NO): NO